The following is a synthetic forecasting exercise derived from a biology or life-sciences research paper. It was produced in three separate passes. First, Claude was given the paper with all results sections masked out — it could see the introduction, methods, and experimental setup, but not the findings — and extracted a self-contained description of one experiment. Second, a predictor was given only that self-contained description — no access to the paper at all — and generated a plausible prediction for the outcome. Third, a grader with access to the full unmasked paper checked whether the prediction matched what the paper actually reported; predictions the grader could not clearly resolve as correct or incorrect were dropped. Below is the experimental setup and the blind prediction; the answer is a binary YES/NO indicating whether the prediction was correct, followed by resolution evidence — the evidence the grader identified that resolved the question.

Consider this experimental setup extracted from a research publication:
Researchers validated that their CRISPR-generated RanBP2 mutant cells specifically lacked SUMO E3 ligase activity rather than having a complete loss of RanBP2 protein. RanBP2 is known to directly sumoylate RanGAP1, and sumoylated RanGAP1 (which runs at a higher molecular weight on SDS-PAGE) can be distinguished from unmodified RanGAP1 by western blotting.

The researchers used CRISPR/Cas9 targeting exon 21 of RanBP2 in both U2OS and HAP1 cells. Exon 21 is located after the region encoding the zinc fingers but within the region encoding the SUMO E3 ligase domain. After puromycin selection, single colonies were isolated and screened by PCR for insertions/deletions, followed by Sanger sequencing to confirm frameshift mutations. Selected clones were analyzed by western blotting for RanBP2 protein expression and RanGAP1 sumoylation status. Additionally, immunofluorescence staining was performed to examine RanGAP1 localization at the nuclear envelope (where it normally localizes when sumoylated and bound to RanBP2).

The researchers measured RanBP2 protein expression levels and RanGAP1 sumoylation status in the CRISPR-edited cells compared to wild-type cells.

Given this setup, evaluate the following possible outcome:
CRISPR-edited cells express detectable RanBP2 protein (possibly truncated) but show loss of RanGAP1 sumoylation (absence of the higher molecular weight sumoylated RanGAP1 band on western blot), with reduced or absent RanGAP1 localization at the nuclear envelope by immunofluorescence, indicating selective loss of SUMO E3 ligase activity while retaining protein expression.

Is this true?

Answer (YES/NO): YES